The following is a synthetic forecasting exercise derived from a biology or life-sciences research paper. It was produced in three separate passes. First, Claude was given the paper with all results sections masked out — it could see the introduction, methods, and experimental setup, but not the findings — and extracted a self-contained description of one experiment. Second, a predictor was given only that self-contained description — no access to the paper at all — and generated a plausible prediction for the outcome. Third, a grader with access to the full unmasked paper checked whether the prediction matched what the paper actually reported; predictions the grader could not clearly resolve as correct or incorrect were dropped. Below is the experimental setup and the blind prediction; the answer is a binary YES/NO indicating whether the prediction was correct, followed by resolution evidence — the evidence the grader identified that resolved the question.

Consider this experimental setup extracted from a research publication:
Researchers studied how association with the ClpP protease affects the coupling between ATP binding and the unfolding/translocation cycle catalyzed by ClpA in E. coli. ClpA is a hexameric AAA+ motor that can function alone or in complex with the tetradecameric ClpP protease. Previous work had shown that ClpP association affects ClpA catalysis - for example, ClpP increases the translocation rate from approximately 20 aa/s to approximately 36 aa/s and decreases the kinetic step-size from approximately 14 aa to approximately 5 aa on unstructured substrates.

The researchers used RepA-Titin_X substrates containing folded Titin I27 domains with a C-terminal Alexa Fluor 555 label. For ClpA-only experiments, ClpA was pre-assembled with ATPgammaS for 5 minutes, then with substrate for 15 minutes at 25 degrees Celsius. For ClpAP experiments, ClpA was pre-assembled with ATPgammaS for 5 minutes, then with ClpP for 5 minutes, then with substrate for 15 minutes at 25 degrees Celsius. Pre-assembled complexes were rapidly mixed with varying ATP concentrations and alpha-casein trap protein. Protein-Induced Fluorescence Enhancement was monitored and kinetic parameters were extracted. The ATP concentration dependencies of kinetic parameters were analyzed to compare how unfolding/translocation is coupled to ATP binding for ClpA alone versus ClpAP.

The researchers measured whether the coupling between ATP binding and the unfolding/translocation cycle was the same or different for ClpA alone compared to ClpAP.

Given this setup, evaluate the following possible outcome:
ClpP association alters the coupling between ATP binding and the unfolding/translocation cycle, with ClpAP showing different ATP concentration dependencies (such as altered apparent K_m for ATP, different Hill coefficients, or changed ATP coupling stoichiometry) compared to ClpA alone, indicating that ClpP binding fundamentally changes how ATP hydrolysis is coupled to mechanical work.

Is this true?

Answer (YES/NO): YES